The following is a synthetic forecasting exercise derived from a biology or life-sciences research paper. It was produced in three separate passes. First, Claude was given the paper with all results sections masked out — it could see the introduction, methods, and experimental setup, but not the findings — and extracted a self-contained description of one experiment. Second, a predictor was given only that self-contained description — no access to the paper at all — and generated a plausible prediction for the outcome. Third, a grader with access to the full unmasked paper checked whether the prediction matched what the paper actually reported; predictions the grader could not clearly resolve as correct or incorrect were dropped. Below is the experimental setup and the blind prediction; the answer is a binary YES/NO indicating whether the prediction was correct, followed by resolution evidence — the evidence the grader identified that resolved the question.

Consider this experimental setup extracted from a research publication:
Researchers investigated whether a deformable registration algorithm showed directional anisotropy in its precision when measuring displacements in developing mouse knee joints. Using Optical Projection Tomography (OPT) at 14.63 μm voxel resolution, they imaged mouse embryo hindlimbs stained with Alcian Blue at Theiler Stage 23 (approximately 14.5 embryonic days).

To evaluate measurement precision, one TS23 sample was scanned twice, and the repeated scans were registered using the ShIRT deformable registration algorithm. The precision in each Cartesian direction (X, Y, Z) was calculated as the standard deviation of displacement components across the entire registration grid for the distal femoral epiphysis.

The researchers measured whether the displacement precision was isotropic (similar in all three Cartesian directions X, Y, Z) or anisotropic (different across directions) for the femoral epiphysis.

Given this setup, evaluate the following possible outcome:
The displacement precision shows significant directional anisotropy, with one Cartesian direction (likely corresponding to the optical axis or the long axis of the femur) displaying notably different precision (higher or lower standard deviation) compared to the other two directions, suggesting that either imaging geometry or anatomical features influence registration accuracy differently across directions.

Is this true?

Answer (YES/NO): NO